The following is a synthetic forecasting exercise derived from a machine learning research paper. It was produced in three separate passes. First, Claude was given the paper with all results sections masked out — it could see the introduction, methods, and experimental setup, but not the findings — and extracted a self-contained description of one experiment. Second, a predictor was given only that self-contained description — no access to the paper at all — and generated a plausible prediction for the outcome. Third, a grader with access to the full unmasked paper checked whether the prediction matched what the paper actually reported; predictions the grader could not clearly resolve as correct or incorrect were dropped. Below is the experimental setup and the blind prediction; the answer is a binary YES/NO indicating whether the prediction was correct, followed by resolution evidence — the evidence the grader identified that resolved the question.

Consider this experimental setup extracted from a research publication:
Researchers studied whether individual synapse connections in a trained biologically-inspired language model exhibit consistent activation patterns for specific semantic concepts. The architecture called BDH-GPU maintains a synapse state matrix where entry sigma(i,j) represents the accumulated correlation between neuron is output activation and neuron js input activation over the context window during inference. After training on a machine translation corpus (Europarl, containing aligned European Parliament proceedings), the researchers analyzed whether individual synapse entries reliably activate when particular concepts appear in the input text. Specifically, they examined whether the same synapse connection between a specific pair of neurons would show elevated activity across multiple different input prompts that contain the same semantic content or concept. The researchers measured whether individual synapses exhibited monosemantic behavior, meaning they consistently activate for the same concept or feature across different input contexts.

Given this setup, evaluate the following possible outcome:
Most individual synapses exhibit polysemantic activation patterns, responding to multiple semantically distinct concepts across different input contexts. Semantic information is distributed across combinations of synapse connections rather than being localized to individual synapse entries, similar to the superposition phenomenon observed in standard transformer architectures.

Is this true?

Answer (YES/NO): NO